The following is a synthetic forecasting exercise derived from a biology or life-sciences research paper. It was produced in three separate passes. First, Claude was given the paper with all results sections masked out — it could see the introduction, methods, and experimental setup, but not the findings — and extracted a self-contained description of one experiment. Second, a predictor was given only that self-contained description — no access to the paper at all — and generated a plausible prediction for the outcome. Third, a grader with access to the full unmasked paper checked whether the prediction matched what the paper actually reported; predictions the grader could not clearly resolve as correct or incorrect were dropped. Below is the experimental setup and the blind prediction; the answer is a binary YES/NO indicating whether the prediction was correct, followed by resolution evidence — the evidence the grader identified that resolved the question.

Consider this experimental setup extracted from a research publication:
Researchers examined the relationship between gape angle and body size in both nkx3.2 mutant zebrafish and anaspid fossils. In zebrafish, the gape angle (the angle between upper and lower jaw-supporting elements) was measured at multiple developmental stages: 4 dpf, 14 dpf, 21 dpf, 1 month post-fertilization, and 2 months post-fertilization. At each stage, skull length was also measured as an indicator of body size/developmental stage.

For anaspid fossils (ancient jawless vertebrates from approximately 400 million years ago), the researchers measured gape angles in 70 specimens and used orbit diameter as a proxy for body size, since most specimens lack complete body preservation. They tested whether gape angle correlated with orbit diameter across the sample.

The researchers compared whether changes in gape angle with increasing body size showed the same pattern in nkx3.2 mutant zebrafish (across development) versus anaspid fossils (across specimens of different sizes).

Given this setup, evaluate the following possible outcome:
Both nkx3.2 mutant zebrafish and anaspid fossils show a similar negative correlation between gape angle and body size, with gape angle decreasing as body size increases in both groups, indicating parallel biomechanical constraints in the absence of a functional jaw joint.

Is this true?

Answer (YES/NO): NO